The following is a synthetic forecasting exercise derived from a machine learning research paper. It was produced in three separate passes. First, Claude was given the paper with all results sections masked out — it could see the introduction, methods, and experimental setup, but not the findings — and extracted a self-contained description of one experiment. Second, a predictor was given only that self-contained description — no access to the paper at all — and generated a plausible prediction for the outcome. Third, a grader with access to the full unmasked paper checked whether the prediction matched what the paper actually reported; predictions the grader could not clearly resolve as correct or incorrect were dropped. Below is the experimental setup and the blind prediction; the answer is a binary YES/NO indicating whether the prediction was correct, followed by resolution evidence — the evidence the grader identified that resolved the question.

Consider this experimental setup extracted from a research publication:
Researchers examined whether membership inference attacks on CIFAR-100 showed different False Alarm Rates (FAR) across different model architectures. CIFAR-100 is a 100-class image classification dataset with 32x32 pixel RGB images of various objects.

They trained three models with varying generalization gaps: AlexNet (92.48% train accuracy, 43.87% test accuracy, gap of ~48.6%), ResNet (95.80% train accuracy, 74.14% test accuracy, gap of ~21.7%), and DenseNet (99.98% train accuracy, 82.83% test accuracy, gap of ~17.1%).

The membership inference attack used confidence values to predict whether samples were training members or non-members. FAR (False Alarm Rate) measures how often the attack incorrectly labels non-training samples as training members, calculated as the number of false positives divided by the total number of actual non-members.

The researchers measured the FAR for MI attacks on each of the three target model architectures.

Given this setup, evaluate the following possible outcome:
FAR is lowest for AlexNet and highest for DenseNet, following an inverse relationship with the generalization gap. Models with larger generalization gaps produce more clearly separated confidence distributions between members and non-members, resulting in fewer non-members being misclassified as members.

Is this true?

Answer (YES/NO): YES